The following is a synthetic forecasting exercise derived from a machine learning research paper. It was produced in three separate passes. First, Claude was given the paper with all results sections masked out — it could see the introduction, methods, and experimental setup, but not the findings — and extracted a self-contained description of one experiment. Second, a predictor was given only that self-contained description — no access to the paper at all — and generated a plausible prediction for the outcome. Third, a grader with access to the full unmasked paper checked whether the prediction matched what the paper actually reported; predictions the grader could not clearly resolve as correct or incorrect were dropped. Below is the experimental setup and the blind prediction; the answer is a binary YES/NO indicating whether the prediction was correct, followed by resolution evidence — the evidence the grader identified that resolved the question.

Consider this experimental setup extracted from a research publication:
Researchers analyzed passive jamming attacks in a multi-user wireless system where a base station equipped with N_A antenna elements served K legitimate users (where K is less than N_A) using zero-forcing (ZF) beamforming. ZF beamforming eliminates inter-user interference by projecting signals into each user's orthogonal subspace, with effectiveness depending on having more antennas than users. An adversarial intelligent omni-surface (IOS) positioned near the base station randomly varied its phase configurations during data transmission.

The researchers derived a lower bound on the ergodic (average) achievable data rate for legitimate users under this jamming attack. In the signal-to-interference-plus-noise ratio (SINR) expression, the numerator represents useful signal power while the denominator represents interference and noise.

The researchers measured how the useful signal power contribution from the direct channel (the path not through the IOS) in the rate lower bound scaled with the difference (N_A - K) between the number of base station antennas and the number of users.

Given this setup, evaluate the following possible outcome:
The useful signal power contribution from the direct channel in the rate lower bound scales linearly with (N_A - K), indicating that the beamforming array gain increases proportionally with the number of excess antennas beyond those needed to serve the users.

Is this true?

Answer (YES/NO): YES